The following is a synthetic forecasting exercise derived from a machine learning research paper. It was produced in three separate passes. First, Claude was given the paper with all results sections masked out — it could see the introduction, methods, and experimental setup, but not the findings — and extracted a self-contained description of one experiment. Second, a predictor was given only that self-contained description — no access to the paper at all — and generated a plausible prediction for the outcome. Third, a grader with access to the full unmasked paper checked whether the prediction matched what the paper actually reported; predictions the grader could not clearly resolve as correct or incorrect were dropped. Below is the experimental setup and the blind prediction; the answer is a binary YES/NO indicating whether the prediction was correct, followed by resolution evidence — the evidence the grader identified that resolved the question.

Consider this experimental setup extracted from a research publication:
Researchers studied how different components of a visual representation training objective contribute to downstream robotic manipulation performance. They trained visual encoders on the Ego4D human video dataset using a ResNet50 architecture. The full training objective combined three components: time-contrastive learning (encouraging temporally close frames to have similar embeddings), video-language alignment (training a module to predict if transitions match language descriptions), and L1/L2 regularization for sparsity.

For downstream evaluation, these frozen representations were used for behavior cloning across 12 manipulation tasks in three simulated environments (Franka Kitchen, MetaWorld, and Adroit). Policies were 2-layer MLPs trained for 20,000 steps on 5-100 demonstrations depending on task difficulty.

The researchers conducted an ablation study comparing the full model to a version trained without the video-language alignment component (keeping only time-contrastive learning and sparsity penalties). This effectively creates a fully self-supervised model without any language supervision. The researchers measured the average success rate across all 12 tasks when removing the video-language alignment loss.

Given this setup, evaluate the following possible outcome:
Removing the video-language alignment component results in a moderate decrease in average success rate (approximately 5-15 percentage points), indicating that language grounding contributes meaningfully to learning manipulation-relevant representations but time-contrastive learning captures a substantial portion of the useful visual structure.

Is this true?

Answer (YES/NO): YES